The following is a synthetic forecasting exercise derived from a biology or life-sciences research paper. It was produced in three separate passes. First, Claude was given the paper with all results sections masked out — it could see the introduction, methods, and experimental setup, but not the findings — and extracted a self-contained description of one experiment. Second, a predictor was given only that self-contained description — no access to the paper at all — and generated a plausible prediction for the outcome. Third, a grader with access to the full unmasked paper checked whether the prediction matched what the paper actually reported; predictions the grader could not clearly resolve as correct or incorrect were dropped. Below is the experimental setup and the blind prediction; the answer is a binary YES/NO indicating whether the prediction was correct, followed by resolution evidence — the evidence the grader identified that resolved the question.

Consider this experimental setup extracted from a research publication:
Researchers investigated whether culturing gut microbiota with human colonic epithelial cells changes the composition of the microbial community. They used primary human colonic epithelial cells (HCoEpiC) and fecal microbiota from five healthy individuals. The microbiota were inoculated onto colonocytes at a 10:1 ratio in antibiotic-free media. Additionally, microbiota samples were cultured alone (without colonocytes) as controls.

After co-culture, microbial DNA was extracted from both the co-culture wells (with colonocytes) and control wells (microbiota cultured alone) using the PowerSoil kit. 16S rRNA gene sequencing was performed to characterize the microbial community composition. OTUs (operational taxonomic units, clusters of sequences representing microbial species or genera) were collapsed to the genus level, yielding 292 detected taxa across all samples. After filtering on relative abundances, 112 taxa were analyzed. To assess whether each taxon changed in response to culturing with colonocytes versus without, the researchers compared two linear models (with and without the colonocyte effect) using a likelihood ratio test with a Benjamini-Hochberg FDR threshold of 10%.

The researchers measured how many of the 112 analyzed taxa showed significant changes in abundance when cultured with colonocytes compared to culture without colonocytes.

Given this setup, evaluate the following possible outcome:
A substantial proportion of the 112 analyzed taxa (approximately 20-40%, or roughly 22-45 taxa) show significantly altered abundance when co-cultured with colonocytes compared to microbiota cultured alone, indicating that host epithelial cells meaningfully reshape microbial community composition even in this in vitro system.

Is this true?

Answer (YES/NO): NO